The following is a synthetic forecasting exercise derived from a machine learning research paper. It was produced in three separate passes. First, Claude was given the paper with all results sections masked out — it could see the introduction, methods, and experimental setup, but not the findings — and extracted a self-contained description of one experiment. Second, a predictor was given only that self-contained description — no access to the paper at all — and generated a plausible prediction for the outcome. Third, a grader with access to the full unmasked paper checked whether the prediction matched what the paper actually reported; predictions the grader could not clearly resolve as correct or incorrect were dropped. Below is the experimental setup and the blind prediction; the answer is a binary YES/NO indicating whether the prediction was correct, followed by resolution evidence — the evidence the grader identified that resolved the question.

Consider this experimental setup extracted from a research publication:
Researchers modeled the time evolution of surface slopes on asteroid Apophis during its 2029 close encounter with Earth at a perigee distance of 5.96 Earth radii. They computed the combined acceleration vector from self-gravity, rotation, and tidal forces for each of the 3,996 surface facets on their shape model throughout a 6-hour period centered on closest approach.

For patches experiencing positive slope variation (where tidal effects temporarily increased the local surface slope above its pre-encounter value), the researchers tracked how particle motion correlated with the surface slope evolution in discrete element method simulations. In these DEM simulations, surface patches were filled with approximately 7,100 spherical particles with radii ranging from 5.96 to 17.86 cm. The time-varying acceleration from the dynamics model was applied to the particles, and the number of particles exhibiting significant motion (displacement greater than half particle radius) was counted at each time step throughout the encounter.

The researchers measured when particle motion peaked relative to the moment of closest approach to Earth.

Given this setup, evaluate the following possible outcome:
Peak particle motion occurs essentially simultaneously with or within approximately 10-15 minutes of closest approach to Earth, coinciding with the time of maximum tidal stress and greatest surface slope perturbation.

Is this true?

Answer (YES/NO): NO